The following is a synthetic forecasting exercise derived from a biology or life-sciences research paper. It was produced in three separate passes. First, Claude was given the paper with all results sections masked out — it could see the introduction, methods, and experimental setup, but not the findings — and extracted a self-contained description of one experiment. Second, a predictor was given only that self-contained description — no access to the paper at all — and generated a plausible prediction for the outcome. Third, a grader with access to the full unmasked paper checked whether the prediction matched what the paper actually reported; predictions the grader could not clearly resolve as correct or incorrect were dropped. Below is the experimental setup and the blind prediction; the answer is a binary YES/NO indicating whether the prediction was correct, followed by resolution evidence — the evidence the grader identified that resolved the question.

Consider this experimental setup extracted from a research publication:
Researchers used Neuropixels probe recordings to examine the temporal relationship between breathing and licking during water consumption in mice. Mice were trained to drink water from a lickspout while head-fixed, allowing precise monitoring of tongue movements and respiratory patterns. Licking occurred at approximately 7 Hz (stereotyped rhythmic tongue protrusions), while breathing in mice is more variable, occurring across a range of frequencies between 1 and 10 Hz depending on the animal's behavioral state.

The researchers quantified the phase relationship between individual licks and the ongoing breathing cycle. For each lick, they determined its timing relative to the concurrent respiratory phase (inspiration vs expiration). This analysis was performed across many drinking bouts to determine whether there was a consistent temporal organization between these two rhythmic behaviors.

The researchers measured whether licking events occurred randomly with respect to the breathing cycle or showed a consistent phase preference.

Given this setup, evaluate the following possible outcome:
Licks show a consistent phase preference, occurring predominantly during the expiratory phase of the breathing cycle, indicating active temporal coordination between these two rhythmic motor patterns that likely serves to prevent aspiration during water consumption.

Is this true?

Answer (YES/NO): YES